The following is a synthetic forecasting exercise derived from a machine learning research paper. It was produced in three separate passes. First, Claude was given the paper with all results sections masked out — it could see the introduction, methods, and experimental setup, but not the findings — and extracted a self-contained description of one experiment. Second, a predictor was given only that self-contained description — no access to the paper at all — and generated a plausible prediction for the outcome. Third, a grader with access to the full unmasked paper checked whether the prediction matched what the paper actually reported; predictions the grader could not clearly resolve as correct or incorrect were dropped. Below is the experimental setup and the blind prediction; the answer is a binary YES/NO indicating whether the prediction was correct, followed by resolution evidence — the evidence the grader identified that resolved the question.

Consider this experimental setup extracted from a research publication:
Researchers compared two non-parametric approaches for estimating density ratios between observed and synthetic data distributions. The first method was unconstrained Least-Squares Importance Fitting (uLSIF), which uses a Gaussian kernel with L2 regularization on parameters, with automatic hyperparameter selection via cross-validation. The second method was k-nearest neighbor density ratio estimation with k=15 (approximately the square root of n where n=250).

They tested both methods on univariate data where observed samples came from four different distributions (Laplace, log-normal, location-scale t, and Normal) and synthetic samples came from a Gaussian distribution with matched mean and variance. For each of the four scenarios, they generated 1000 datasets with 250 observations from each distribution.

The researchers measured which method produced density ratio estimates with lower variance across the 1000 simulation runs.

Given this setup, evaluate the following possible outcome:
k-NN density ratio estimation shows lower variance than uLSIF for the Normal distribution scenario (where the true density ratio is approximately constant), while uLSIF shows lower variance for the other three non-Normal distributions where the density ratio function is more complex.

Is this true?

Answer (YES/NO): NO